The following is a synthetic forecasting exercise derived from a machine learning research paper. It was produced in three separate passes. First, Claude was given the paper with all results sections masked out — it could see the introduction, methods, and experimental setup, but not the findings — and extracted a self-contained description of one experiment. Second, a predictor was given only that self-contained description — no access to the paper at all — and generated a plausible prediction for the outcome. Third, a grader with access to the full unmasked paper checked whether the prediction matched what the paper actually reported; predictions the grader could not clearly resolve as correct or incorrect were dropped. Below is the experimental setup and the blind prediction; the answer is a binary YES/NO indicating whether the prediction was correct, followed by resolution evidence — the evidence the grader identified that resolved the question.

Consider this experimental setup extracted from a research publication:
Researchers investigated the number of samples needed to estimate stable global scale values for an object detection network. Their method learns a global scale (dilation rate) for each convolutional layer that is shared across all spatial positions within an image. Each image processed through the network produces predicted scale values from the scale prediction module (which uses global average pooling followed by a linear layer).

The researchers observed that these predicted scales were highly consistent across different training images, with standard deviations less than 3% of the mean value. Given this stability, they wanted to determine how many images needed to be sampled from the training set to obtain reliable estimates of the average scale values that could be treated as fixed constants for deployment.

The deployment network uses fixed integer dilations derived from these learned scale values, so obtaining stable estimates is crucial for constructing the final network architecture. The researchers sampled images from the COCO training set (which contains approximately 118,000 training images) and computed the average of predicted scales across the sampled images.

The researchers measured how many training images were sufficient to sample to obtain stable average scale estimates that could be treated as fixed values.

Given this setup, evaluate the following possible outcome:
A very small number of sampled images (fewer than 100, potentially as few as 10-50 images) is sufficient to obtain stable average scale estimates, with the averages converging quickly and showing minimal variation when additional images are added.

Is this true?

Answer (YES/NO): NO